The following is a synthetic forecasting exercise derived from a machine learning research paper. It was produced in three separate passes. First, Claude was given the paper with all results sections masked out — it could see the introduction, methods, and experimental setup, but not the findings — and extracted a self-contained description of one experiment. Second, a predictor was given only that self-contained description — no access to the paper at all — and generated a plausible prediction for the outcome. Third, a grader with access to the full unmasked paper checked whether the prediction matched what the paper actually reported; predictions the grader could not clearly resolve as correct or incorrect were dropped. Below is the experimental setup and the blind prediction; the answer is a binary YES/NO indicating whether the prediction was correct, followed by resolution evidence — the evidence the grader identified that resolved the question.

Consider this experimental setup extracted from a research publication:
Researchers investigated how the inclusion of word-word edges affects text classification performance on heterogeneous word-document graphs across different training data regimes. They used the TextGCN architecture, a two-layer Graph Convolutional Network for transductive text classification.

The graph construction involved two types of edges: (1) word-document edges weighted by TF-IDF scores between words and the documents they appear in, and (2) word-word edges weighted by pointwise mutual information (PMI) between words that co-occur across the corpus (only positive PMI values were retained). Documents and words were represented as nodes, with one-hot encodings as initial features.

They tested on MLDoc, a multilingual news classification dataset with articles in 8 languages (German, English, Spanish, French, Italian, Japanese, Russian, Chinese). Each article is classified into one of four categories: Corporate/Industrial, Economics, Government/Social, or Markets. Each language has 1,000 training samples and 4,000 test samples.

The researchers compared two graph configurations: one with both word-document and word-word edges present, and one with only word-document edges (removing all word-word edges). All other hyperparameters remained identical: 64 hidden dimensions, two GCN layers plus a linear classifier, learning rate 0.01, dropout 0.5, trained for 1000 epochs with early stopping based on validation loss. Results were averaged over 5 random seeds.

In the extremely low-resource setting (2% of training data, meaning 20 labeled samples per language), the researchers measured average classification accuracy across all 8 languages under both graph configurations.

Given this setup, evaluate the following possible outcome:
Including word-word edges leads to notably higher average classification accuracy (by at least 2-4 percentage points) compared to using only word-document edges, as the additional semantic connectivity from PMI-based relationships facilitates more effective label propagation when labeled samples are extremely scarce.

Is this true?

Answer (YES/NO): NO